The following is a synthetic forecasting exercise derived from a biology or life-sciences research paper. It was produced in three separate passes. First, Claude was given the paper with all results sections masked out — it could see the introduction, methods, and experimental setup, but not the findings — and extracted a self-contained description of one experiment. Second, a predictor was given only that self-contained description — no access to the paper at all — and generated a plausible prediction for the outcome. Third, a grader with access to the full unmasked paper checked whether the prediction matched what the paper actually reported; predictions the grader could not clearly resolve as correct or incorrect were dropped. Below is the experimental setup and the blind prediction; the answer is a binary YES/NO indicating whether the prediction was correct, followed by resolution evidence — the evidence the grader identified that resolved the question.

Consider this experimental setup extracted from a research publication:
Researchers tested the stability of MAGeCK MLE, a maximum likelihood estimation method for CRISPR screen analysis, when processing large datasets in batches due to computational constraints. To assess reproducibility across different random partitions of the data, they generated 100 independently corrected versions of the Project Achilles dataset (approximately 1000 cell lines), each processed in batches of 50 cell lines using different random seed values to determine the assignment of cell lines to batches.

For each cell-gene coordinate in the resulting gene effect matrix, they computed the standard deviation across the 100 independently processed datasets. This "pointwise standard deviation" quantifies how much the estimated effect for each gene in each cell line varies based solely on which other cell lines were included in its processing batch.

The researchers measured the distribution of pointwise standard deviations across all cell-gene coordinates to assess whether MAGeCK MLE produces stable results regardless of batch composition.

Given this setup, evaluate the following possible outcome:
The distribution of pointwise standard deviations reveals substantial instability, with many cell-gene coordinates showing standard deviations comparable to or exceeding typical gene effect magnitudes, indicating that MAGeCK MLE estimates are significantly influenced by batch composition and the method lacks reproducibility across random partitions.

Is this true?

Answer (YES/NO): NO